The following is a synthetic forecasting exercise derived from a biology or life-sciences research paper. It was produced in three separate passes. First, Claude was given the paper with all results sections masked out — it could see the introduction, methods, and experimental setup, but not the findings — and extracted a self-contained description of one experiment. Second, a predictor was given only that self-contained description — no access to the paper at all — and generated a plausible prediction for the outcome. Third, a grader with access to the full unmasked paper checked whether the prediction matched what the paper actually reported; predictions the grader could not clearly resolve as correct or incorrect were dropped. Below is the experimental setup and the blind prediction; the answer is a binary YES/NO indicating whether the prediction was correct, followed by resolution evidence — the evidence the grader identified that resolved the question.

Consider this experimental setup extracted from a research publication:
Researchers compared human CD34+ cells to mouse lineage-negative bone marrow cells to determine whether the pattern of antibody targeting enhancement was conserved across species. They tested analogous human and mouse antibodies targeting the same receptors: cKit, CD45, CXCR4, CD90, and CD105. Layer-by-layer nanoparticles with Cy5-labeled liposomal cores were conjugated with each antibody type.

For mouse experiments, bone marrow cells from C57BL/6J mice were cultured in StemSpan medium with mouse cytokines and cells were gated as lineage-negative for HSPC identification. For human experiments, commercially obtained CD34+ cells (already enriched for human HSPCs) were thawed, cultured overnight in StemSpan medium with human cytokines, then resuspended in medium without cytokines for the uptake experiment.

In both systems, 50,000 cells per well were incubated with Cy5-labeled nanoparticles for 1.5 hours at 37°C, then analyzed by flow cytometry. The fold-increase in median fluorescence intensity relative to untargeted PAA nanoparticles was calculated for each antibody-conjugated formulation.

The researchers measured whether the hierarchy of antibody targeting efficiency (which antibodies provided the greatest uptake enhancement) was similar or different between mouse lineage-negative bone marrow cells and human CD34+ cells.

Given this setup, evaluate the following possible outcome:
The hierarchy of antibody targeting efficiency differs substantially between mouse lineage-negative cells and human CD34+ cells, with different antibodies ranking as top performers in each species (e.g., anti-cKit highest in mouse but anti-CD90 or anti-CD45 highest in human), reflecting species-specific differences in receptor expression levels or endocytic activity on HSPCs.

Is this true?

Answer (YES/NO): YES